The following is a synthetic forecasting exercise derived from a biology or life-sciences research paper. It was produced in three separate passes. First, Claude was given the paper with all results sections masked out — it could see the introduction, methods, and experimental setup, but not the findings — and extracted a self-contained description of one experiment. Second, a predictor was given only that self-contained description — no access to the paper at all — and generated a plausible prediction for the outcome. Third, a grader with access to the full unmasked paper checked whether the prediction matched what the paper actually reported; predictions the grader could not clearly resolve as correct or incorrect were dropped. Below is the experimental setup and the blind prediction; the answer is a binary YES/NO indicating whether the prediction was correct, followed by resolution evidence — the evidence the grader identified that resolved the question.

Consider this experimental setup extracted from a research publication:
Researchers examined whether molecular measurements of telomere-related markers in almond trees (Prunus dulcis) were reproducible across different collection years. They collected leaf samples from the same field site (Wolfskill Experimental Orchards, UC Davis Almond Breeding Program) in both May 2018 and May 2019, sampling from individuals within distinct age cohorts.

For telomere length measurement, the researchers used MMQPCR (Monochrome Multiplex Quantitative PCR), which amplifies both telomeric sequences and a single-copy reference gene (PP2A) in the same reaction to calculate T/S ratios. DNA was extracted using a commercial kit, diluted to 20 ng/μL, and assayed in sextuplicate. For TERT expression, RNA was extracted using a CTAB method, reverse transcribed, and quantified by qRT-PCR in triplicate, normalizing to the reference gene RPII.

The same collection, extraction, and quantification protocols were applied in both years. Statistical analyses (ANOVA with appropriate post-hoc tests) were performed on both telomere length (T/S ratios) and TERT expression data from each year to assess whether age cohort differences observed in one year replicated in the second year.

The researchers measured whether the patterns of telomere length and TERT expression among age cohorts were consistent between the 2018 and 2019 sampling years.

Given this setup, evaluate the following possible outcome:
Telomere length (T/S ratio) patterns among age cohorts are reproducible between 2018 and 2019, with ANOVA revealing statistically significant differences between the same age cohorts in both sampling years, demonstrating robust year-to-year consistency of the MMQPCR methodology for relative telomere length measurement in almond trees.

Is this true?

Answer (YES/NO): NO